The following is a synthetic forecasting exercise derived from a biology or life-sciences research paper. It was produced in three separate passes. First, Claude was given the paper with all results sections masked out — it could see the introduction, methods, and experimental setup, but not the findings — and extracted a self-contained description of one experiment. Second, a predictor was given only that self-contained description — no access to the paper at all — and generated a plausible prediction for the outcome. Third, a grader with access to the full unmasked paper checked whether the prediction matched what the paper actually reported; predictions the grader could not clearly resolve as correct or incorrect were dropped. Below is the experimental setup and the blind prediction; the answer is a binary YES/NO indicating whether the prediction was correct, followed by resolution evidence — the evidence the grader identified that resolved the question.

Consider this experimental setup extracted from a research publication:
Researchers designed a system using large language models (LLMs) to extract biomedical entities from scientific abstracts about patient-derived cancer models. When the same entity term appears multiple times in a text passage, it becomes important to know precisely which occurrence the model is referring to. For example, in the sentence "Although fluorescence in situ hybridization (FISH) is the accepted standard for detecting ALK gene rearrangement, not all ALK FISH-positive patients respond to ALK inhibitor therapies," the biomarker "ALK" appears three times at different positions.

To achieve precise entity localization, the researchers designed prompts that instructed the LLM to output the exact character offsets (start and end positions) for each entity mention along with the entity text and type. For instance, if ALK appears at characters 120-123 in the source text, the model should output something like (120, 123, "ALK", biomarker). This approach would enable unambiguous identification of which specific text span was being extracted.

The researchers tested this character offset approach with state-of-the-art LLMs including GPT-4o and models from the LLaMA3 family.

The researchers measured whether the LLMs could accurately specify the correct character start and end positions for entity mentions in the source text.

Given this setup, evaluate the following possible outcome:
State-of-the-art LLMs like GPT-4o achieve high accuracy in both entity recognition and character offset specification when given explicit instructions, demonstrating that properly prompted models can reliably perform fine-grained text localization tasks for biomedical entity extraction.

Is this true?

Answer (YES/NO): NO